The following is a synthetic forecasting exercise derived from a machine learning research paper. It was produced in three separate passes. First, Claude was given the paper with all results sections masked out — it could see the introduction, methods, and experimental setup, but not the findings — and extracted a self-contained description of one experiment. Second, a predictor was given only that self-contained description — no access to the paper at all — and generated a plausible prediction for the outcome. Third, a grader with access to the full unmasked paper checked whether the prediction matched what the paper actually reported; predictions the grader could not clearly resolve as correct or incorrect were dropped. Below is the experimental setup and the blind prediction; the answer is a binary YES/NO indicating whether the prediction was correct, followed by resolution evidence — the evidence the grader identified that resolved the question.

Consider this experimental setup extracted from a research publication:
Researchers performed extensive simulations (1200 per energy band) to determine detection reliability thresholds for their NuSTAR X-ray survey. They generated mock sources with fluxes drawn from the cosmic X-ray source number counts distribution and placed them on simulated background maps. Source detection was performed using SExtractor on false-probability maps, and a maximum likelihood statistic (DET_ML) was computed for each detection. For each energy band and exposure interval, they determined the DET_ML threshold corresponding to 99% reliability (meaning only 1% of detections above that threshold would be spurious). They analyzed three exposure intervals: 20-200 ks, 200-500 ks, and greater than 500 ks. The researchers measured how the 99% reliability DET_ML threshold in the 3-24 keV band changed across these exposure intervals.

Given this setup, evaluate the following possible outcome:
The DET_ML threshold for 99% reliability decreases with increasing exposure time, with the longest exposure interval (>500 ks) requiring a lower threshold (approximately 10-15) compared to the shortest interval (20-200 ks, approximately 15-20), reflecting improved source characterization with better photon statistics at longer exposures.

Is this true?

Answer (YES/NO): NO